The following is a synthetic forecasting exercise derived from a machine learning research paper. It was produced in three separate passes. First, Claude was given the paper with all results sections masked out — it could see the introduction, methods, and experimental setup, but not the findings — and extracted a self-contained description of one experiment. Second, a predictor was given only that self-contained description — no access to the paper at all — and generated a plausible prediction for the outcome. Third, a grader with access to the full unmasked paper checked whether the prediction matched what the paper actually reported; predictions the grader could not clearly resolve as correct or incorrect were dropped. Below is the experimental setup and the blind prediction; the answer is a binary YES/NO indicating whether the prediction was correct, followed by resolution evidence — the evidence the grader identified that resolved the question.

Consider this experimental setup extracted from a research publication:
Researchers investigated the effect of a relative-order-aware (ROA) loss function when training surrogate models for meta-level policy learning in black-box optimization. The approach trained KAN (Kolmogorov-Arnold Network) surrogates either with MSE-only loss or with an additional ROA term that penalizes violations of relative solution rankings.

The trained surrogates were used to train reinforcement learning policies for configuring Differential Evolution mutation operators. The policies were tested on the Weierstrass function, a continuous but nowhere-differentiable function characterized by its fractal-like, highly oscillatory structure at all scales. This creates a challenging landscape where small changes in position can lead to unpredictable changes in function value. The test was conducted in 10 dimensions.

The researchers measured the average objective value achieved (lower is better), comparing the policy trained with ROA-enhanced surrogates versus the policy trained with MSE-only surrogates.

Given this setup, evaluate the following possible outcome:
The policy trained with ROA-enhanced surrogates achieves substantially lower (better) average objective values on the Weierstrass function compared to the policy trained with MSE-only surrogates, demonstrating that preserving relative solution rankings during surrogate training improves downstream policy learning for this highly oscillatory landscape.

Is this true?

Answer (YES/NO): NO